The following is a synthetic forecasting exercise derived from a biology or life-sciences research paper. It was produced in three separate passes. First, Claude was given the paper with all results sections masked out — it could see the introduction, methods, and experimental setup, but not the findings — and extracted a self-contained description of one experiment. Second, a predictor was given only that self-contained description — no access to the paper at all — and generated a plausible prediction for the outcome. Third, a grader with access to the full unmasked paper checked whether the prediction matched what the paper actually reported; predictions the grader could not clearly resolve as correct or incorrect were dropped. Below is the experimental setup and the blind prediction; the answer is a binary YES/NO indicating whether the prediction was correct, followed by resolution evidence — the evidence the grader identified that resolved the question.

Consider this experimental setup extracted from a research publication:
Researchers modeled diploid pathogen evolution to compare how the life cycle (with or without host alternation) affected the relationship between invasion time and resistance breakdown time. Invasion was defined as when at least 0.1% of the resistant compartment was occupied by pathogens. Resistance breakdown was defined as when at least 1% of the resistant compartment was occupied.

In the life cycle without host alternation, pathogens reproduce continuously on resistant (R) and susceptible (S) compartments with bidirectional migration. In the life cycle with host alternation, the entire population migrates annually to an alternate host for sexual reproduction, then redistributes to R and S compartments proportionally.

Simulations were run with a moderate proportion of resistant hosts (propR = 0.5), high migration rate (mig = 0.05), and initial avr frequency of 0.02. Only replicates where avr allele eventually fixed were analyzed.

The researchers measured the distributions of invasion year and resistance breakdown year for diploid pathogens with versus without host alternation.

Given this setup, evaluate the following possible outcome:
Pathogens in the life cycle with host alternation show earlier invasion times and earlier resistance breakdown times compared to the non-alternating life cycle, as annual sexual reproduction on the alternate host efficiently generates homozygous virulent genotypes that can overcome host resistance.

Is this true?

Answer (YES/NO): NO